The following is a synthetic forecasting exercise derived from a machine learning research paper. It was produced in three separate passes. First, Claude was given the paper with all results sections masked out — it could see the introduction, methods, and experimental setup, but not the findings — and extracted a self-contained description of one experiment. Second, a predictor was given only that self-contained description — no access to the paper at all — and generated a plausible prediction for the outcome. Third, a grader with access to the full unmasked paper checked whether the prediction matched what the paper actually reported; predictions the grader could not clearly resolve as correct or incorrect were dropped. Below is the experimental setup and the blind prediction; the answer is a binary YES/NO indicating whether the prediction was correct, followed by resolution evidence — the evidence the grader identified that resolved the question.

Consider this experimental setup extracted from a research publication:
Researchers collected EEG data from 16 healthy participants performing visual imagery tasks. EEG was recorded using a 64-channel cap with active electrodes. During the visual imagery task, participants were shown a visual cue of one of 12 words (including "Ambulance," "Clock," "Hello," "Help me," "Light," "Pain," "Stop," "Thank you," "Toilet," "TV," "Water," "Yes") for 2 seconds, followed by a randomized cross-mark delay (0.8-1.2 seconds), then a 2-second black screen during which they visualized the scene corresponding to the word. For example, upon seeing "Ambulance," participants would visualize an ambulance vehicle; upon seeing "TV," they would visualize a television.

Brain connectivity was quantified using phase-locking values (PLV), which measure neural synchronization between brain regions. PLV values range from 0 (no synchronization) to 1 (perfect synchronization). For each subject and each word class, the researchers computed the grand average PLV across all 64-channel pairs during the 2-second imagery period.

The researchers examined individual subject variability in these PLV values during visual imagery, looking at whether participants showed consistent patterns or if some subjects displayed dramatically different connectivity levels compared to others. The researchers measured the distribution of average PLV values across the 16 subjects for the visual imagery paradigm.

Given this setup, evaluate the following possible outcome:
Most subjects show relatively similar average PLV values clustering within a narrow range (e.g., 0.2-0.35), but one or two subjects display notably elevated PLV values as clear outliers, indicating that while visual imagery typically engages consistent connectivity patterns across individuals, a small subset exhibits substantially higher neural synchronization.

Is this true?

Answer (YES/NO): YES